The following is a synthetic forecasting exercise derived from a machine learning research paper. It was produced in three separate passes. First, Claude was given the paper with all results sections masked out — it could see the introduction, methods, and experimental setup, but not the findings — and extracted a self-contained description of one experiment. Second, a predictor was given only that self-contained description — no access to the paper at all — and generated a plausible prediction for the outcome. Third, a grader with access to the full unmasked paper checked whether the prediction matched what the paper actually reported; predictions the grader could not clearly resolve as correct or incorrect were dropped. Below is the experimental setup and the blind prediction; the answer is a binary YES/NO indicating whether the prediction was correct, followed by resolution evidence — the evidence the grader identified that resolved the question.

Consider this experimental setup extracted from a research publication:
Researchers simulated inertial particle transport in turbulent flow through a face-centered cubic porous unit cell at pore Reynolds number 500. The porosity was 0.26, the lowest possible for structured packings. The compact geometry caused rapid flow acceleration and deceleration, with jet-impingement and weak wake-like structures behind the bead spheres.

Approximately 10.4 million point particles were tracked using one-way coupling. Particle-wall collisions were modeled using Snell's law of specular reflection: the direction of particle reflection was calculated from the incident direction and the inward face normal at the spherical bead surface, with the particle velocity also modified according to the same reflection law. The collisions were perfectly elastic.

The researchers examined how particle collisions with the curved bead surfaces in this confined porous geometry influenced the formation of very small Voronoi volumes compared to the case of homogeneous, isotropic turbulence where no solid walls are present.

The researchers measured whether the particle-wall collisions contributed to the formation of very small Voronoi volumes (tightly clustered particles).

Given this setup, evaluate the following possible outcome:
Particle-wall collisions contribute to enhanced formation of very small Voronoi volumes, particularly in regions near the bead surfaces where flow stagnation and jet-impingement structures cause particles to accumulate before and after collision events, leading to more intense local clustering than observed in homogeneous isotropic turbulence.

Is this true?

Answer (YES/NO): YES